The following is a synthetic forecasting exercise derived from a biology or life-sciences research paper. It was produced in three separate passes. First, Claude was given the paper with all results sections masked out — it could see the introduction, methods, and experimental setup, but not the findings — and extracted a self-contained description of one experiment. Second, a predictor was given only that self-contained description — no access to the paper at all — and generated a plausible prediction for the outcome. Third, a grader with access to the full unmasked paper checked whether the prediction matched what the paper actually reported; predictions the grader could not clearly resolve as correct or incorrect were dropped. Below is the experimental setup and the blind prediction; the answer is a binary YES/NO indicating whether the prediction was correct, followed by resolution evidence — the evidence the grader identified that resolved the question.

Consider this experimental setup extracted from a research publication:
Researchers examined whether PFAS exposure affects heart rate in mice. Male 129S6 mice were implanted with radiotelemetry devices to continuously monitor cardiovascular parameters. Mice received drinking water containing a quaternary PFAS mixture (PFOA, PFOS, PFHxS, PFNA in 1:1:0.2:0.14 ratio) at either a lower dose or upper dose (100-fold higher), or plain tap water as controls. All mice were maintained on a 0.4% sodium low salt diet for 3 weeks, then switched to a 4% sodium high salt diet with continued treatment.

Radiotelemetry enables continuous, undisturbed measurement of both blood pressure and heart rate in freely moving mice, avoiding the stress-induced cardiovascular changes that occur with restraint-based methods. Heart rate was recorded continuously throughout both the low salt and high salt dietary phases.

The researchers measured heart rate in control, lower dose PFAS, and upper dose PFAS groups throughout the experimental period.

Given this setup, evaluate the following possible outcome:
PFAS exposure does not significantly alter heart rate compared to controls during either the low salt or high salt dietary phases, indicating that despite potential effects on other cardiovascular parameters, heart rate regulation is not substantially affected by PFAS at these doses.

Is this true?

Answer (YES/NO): NO